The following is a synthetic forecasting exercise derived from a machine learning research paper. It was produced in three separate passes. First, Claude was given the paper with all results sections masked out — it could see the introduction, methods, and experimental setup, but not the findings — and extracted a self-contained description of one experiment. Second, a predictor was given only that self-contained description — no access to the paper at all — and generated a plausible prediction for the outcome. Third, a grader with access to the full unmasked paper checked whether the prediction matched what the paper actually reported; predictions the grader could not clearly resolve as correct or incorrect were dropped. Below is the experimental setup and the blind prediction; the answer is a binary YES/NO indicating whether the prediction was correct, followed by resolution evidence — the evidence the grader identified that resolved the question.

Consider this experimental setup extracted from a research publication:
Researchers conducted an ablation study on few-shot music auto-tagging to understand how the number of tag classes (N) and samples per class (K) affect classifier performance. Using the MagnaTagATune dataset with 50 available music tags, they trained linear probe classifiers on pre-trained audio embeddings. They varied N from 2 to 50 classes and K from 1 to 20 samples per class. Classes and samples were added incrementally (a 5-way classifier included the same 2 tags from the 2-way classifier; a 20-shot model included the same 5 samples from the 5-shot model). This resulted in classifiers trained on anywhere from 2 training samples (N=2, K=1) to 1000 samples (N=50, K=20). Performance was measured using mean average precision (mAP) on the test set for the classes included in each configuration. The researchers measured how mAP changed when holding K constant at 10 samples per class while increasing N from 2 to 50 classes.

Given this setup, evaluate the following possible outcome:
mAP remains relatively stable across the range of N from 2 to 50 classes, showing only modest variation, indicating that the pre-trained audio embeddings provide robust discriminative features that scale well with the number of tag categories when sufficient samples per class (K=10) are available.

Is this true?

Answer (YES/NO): YES